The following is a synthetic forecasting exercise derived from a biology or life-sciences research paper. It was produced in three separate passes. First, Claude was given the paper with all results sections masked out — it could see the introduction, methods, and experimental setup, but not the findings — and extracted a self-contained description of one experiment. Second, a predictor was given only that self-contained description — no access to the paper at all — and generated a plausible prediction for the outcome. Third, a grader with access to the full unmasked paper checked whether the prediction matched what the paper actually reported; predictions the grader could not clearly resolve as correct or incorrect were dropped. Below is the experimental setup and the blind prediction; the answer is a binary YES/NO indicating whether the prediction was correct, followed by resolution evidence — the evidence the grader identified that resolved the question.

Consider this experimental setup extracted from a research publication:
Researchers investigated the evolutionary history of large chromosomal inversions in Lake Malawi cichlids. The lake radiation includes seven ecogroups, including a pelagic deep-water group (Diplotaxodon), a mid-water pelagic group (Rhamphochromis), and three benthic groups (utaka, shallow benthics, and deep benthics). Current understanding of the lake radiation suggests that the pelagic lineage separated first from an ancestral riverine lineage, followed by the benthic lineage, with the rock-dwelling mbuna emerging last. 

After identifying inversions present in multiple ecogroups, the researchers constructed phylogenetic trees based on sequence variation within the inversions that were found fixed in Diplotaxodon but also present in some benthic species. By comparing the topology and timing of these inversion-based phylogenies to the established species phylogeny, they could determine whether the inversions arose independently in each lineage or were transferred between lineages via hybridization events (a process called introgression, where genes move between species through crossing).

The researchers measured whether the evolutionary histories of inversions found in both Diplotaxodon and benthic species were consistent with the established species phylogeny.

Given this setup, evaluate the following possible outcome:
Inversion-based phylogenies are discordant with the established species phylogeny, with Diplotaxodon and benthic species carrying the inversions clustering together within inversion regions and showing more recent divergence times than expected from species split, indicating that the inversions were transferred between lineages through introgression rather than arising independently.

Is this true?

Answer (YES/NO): YES